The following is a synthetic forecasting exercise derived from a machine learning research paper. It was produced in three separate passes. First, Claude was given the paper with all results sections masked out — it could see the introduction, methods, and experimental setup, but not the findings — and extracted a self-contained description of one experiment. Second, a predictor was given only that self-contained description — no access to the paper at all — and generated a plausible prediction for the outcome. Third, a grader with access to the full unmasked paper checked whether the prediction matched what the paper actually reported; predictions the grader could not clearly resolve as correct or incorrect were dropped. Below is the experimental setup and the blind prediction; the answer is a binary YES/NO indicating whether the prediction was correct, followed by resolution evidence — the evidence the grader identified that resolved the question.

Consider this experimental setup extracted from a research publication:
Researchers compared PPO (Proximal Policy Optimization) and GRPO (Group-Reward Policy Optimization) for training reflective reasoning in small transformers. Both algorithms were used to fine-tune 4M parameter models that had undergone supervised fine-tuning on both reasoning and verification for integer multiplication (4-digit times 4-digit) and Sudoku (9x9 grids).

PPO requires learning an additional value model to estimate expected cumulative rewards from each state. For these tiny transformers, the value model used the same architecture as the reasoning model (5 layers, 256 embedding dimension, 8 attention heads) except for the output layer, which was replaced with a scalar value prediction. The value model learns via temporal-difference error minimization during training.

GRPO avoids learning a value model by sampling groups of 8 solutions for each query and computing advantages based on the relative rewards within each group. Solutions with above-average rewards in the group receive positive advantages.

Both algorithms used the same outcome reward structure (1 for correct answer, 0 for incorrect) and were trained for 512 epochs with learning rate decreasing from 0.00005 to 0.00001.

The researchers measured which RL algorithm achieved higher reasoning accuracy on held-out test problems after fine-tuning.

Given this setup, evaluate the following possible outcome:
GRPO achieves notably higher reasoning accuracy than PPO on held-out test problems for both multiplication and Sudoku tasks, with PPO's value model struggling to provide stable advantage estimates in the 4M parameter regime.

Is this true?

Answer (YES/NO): YES